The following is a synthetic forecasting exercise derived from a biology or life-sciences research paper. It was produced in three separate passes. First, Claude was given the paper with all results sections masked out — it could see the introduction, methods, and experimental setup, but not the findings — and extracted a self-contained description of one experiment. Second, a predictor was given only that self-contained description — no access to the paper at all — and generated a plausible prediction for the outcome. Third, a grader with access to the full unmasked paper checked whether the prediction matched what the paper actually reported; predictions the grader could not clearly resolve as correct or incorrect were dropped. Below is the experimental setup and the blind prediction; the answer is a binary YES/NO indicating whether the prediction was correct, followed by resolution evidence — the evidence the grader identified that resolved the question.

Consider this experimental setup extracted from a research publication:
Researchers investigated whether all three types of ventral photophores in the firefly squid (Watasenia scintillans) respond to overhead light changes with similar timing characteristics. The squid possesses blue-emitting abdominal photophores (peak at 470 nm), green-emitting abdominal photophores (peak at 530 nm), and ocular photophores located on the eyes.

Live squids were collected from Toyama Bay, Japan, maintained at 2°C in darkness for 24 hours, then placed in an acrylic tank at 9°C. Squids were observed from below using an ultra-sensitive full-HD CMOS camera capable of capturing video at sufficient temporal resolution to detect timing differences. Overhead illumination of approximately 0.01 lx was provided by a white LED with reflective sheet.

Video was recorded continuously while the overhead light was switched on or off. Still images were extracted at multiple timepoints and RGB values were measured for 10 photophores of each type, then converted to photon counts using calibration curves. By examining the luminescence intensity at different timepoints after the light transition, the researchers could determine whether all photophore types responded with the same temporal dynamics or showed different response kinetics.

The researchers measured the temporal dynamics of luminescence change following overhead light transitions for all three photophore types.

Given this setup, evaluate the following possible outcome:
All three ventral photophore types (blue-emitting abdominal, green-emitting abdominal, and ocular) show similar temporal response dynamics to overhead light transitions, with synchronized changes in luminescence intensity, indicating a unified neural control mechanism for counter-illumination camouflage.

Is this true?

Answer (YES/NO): NO